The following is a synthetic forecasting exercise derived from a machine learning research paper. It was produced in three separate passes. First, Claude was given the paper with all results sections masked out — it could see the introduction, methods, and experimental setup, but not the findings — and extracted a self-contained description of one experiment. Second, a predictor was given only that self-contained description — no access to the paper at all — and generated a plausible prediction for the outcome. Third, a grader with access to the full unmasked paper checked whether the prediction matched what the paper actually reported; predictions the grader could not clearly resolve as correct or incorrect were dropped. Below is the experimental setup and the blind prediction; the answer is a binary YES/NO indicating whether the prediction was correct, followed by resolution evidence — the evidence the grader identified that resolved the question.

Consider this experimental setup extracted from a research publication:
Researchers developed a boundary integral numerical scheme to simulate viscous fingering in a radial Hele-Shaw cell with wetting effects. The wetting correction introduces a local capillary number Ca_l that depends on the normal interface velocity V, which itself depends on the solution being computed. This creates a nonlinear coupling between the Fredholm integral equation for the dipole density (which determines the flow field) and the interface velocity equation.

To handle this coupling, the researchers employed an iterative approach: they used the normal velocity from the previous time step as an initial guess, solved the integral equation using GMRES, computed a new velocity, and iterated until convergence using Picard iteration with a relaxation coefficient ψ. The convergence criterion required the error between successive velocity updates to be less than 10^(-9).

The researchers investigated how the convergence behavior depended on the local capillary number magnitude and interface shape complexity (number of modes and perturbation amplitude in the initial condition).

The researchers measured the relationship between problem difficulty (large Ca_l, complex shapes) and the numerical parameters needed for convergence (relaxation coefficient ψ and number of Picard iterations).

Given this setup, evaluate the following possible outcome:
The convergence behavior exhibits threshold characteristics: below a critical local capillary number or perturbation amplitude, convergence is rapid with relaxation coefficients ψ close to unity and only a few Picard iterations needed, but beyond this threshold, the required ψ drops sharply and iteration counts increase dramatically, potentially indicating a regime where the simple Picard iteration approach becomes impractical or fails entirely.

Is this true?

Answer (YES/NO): NO